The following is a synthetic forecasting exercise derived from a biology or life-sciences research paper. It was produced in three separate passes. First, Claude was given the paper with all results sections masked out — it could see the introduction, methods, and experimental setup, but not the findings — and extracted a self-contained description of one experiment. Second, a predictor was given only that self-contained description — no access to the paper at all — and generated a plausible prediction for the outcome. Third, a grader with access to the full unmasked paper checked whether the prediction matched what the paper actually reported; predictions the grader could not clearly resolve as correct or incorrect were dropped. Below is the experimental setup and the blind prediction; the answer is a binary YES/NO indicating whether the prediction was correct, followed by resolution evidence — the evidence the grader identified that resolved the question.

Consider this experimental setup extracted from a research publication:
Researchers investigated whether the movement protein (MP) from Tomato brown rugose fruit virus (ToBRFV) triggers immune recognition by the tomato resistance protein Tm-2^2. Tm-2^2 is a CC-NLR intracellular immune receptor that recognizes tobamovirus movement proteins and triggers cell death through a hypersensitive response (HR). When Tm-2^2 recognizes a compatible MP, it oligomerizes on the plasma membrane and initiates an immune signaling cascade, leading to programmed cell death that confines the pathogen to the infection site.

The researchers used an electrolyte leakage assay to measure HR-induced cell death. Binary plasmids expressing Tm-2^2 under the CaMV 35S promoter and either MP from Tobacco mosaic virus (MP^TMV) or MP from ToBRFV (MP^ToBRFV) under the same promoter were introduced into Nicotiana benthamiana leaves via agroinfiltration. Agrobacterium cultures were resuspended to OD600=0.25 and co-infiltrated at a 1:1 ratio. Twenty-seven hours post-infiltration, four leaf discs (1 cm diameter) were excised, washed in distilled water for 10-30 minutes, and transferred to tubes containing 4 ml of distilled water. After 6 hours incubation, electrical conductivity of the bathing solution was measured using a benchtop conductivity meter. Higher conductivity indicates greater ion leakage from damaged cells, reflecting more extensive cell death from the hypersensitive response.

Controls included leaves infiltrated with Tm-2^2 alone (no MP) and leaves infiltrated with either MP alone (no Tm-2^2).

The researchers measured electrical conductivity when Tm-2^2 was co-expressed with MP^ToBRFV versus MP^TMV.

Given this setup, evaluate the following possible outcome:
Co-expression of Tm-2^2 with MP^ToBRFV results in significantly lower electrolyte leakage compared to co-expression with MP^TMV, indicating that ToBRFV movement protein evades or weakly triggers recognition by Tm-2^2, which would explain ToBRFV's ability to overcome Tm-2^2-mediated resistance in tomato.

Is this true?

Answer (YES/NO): YES